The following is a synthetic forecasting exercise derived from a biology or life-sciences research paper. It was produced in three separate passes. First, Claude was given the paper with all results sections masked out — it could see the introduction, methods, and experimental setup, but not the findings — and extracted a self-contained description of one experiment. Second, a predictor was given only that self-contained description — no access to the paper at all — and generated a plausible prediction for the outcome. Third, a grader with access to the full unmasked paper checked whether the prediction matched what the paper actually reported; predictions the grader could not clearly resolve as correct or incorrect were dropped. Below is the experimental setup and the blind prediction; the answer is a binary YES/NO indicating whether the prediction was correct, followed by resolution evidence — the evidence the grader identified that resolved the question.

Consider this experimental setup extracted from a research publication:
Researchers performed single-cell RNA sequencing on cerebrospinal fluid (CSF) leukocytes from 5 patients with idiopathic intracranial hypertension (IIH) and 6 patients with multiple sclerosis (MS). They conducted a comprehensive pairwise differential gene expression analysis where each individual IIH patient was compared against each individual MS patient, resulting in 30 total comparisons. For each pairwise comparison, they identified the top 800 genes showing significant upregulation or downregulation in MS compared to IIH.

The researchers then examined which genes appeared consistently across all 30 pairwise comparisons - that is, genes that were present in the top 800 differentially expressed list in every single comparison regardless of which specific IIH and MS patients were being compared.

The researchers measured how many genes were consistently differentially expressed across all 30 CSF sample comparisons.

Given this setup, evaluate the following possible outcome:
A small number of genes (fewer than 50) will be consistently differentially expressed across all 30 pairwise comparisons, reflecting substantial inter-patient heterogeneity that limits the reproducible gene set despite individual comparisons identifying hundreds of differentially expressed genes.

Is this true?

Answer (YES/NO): NO